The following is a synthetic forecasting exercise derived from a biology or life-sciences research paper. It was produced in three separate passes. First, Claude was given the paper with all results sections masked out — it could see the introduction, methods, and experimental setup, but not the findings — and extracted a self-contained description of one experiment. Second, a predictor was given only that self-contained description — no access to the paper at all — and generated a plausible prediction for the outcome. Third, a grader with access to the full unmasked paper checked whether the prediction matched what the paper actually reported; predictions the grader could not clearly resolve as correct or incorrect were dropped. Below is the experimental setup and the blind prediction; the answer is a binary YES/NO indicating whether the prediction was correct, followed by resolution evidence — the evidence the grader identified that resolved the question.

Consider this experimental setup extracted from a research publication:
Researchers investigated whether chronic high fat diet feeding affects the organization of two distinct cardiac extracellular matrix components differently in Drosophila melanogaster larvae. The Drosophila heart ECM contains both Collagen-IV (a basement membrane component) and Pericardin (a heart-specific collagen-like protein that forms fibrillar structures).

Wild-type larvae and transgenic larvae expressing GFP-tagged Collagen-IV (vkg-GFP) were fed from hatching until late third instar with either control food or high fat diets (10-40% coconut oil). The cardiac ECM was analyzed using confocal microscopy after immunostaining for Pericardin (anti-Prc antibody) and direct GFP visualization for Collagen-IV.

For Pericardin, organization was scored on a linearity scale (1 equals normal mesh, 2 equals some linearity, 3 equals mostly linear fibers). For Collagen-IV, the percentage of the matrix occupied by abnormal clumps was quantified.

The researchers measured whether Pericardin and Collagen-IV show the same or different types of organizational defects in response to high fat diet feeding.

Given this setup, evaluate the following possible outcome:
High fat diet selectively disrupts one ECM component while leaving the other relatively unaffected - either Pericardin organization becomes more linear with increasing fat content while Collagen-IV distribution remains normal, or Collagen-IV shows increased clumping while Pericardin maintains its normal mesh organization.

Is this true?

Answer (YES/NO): NO